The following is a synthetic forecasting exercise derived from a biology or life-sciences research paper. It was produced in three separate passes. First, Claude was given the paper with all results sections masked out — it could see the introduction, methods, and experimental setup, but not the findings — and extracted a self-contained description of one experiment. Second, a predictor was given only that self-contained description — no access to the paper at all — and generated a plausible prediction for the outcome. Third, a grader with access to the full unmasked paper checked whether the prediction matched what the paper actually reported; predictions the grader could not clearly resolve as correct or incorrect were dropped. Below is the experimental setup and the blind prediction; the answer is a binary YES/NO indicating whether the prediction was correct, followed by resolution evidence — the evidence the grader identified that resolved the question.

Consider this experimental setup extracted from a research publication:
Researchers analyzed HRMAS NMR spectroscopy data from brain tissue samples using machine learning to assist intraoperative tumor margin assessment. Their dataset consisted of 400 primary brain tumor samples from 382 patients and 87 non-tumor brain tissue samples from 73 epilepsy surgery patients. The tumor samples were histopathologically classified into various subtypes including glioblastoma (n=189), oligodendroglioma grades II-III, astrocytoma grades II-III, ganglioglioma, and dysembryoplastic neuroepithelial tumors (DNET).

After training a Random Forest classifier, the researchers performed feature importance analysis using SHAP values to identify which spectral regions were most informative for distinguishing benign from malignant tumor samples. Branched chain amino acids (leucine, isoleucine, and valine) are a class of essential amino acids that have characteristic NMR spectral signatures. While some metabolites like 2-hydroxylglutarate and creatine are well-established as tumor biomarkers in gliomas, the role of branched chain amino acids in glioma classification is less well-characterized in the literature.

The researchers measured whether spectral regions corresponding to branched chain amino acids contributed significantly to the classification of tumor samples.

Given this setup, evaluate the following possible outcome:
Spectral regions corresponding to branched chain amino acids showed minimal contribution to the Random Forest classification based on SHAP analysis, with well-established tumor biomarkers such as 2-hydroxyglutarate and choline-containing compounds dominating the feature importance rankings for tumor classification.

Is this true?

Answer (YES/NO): NO